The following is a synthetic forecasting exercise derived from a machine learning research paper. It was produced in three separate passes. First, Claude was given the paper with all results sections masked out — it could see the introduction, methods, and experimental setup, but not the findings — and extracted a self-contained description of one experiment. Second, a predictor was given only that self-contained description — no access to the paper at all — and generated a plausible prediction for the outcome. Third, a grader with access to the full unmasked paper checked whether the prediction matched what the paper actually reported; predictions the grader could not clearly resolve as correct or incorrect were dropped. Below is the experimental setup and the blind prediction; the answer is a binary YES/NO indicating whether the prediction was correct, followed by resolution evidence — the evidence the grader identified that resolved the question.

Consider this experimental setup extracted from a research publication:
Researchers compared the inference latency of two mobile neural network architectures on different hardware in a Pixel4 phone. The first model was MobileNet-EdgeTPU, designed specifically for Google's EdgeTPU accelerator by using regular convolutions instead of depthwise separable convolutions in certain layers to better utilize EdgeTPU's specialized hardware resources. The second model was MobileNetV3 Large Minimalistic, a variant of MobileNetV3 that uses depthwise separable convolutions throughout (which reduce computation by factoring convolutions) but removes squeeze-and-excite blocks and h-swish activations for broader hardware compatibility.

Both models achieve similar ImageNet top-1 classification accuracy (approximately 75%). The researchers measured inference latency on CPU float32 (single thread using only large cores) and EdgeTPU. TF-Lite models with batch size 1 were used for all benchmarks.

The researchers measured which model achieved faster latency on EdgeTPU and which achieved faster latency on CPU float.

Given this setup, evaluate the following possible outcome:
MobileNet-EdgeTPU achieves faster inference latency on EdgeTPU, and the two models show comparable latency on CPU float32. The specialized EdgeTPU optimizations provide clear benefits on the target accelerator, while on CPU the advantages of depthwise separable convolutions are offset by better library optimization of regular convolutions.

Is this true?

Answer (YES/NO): NO